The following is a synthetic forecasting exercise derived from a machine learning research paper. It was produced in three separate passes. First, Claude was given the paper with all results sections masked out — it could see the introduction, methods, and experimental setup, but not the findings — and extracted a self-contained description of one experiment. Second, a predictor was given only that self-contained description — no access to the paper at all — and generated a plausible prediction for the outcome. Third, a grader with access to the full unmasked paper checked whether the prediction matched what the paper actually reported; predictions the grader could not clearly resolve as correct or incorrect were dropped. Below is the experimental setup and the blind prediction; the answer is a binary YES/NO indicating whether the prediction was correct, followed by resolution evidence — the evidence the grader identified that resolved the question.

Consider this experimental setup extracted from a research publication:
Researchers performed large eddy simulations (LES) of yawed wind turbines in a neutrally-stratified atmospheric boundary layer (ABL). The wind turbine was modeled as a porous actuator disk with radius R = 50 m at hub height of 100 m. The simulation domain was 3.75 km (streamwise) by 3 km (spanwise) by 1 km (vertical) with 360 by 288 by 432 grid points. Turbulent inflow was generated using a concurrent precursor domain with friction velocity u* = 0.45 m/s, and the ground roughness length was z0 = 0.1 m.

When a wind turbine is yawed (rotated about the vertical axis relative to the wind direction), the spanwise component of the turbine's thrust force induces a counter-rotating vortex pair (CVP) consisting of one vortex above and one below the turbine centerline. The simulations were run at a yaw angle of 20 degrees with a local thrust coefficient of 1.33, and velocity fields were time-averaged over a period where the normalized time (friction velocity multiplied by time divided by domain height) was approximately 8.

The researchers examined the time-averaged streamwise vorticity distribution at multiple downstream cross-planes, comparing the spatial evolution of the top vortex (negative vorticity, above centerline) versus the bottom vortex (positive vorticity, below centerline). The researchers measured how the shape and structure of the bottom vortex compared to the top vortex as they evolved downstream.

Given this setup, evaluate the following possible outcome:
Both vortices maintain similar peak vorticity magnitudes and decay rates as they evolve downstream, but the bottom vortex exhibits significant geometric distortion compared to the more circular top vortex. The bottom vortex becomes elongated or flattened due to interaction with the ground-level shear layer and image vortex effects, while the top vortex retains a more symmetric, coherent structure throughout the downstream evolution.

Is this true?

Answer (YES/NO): NO